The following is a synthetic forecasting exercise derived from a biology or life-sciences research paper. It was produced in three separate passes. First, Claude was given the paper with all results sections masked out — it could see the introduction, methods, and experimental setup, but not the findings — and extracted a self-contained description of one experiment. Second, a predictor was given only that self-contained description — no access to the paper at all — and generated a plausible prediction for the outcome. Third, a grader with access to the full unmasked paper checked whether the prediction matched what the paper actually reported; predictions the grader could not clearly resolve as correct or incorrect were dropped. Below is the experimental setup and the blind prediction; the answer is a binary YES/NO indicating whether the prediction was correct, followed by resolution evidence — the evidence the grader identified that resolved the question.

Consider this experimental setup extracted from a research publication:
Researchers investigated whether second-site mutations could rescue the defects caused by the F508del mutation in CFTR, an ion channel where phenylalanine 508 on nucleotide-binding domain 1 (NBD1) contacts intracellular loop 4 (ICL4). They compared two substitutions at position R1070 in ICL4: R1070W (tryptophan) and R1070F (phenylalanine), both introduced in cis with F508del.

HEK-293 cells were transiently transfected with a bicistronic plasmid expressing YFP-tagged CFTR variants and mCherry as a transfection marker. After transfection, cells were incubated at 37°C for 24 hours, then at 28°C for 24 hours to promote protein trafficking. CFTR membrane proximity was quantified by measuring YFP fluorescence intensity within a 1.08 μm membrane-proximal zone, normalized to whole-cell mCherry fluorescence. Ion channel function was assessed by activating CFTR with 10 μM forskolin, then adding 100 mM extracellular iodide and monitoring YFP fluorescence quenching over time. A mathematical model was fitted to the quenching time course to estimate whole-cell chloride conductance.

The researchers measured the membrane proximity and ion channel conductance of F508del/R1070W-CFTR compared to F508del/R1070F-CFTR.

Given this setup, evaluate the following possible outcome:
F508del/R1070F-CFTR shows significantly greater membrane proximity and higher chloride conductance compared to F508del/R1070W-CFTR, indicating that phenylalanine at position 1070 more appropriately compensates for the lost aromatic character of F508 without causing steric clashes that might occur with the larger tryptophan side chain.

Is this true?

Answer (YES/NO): NO